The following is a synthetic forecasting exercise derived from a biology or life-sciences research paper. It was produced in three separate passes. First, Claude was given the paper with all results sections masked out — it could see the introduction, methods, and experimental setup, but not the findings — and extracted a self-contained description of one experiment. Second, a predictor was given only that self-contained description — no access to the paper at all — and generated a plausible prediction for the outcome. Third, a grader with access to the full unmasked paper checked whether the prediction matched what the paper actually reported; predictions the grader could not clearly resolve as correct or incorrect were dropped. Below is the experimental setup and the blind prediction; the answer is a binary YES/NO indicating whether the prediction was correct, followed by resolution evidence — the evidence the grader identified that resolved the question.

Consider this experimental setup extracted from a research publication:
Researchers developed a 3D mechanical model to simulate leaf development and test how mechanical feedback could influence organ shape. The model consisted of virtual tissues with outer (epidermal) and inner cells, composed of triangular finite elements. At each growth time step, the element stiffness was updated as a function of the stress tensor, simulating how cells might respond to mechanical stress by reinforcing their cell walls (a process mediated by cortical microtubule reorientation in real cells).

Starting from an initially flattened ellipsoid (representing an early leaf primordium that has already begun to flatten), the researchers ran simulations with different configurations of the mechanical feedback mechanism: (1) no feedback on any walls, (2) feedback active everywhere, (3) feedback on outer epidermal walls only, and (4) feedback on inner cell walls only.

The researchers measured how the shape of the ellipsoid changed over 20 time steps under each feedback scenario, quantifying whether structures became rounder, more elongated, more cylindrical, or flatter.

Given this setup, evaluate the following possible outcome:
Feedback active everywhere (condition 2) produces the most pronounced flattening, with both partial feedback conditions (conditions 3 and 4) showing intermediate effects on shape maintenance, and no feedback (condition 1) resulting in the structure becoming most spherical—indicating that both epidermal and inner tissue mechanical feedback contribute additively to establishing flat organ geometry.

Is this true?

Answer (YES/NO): NO